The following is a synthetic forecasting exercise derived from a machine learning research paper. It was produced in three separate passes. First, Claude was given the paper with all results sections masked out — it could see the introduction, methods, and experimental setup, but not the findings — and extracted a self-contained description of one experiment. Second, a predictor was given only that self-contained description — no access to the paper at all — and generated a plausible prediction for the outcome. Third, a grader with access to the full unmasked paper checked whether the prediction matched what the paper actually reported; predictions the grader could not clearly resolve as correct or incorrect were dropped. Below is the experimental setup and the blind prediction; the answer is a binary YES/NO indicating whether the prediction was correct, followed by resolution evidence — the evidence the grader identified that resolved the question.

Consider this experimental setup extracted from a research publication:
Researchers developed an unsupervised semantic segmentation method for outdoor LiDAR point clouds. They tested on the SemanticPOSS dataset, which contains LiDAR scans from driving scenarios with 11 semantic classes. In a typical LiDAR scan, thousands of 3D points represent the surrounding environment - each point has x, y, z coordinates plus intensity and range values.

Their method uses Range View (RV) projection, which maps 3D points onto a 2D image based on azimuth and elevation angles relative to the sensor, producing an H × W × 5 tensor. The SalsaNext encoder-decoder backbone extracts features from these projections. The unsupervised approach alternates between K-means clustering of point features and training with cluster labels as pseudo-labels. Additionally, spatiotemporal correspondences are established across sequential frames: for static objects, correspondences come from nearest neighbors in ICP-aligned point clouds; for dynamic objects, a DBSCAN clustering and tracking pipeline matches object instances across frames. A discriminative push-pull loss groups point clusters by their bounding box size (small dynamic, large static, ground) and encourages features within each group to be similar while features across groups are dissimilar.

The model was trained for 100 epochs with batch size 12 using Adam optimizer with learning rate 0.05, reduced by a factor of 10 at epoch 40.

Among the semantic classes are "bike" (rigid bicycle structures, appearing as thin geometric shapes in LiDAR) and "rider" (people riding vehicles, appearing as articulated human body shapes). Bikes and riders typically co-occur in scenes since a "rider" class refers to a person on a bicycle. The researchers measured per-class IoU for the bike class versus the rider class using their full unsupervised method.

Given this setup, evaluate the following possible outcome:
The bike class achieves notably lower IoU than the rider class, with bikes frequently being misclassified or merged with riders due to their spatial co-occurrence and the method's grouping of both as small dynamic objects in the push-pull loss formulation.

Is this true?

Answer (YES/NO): NO